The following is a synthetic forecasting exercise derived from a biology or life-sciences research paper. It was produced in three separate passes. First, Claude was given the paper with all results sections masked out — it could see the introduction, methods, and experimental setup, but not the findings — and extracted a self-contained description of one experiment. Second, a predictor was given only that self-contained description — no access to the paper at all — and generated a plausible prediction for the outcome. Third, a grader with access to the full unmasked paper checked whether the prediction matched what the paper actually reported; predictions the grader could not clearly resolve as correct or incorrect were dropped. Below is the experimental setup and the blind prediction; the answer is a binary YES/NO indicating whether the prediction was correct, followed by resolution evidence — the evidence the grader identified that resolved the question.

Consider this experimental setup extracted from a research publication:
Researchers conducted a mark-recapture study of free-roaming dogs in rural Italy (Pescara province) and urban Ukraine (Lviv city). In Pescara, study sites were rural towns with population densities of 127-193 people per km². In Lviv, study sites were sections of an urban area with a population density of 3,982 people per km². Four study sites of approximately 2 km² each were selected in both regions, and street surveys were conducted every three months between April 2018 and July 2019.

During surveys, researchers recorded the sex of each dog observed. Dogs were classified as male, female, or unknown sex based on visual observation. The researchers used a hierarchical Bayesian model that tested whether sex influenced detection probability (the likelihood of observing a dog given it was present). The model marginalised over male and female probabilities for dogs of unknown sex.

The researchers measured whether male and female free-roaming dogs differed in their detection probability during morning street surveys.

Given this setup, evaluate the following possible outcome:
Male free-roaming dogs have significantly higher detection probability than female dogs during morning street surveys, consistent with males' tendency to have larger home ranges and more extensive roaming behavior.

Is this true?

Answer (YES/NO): NO